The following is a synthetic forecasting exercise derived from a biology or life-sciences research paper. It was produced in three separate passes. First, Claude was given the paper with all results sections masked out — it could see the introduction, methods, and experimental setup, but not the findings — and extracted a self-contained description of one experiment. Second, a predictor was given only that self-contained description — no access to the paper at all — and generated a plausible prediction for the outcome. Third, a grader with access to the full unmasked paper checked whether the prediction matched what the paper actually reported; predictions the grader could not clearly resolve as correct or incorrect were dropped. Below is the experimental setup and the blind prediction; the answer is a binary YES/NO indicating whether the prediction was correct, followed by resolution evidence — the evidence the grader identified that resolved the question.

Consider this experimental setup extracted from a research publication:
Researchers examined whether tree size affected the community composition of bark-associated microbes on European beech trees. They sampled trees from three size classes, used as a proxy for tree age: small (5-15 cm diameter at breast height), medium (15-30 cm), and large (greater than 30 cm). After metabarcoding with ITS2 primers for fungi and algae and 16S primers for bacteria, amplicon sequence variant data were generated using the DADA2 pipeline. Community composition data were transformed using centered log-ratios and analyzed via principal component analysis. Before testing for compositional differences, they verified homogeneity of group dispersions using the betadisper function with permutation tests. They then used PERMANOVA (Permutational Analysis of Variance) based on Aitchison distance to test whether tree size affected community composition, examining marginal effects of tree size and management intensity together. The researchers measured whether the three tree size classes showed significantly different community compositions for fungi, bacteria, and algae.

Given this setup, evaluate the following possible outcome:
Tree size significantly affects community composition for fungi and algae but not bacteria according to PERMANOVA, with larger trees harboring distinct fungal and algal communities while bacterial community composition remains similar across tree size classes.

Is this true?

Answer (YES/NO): NO